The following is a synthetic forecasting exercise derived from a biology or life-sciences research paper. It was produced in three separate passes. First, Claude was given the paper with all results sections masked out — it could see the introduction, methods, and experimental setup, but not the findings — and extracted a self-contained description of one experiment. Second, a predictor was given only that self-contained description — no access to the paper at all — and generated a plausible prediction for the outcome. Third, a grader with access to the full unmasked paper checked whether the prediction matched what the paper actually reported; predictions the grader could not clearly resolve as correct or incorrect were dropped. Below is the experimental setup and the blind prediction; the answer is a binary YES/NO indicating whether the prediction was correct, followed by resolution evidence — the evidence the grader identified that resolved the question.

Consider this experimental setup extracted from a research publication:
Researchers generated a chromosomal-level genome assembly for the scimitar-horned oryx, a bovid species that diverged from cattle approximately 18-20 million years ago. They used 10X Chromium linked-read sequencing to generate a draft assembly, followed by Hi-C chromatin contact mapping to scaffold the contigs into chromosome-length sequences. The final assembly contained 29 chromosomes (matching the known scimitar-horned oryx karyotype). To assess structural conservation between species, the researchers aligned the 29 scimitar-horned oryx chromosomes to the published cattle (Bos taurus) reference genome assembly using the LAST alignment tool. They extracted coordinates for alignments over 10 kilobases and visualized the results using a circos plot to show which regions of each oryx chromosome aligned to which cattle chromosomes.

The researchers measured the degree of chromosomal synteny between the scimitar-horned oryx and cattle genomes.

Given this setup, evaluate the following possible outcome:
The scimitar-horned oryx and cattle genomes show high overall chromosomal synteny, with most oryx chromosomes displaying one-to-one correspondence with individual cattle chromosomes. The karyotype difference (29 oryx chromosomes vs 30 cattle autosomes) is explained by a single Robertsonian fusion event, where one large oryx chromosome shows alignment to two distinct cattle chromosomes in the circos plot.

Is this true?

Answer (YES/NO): YES